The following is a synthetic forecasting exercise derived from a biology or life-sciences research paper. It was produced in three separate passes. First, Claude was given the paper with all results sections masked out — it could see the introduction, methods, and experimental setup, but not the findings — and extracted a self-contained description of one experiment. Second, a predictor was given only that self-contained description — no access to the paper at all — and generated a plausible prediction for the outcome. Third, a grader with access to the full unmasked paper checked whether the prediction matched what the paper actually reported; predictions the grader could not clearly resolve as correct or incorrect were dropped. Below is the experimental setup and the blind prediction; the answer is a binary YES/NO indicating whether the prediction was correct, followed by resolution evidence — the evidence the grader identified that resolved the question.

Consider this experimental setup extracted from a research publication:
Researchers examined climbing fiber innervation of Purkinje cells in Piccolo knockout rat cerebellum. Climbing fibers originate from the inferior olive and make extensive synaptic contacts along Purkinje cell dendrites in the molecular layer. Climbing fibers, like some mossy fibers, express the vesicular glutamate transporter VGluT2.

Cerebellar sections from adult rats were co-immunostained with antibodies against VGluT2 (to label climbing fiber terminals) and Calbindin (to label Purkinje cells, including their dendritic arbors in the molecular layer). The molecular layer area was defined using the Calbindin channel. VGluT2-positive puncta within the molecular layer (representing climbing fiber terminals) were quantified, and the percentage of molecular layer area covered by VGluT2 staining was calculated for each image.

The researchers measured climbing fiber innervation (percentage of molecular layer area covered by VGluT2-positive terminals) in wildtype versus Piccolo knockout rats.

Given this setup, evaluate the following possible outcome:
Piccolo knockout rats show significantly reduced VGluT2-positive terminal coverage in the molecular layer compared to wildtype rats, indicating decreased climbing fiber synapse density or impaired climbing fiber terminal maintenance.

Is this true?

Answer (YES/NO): NO